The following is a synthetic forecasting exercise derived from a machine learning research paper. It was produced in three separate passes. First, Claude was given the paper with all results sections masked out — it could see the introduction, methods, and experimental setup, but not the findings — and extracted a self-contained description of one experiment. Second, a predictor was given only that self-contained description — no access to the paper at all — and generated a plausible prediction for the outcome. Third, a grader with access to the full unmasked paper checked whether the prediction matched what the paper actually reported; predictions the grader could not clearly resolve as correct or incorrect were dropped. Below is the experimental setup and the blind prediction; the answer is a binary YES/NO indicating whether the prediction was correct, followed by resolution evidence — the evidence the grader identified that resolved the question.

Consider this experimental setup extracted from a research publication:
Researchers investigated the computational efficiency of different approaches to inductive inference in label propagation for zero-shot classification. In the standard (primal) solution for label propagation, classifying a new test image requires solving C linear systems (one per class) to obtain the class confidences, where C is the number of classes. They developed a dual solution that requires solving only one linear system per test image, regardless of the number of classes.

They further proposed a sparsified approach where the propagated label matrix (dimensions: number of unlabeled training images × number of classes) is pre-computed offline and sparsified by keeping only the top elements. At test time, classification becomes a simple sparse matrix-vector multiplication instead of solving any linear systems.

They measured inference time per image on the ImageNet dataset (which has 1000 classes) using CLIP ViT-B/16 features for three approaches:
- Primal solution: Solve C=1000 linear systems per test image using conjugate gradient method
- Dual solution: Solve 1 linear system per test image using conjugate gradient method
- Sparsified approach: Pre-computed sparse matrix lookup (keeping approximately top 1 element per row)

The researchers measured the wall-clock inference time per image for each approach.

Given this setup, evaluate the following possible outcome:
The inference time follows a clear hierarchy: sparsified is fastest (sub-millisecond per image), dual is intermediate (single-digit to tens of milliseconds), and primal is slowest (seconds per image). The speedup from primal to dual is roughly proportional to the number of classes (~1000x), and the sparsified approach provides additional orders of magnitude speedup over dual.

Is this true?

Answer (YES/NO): NO